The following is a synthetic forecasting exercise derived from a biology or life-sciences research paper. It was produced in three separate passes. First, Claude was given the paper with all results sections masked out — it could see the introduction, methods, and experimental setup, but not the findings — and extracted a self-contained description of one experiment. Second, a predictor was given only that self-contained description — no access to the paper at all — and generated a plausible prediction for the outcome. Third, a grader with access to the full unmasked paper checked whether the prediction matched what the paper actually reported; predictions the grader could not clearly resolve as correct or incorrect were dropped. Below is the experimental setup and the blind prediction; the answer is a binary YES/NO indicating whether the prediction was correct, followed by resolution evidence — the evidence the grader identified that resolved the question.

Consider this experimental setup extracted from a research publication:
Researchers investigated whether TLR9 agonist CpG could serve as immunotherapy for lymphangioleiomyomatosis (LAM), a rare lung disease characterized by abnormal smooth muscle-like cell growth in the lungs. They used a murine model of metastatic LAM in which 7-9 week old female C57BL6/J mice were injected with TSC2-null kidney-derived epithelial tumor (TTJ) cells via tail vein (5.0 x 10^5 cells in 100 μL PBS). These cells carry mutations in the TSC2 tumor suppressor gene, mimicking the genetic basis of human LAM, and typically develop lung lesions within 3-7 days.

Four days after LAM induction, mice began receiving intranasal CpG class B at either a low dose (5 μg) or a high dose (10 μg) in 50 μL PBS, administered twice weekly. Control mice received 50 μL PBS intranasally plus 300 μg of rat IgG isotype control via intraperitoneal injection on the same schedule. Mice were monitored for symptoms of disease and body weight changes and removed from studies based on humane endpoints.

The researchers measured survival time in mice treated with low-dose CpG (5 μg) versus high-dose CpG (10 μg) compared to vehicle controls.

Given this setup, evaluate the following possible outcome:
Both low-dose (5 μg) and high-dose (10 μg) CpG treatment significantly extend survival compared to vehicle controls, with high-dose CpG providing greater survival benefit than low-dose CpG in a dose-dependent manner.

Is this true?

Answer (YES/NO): NO